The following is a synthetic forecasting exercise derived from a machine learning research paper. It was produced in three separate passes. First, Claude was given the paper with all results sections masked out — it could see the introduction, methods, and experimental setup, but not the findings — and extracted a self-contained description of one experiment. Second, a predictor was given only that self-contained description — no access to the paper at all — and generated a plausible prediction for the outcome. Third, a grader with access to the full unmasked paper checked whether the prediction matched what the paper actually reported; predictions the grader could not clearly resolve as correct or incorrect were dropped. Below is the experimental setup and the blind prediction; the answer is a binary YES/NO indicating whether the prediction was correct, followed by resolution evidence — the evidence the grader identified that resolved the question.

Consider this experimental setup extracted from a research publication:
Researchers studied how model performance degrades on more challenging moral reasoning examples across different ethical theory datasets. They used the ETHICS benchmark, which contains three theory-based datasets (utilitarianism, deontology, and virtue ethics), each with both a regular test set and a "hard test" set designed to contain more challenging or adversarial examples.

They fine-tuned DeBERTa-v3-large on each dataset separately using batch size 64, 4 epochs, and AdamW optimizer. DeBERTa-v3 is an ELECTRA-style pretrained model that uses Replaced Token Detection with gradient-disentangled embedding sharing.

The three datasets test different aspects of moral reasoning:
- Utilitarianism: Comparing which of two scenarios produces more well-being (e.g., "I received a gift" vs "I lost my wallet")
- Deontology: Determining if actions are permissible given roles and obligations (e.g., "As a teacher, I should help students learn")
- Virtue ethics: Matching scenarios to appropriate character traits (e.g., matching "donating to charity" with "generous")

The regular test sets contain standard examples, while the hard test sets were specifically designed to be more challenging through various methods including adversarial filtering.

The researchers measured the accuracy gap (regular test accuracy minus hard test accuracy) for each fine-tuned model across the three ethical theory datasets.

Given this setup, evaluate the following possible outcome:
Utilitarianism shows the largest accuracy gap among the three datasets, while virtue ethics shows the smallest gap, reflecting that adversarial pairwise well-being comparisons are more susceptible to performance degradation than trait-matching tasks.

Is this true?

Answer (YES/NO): NO